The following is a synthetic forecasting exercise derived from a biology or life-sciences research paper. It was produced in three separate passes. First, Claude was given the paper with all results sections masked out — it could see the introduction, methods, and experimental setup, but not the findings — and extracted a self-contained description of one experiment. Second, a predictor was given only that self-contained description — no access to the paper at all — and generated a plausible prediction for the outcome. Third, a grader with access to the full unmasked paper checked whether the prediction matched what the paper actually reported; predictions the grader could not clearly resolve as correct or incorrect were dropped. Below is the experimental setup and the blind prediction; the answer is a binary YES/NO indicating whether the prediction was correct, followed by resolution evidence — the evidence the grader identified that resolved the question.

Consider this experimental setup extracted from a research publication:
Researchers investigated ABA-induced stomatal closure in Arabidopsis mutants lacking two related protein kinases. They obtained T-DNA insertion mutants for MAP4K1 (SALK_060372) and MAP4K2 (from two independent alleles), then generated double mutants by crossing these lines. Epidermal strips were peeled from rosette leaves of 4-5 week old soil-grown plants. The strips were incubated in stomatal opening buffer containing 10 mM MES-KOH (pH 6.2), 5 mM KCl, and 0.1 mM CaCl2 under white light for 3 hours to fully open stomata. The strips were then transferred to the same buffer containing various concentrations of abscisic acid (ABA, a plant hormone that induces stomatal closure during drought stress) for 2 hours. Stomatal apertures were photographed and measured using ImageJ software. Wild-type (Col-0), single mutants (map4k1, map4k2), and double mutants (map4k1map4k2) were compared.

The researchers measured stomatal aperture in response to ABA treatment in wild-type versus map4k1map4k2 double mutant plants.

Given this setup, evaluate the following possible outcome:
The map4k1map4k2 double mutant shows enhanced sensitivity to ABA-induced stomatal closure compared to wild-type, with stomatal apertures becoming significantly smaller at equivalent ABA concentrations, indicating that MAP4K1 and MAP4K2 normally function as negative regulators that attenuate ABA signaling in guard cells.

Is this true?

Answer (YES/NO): NO